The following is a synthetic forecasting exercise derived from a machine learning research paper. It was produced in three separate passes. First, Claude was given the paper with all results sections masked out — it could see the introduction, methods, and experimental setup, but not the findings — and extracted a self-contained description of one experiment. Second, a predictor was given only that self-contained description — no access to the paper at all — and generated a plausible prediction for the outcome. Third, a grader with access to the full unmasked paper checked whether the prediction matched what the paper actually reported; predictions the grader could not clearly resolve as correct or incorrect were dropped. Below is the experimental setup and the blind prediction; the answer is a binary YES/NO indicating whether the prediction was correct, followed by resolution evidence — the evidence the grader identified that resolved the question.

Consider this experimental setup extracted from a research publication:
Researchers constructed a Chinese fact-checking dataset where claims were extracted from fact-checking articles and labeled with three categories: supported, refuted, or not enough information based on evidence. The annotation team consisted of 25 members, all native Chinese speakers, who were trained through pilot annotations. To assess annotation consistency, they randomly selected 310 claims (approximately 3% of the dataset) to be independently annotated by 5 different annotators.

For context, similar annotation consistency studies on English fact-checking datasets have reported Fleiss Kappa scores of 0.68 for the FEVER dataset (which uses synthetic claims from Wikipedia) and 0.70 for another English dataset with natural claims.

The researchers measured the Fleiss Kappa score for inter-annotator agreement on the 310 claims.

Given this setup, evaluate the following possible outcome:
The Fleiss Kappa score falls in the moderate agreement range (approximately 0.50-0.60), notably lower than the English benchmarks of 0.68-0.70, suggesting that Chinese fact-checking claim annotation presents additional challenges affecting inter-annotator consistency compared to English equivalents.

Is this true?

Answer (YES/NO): NO